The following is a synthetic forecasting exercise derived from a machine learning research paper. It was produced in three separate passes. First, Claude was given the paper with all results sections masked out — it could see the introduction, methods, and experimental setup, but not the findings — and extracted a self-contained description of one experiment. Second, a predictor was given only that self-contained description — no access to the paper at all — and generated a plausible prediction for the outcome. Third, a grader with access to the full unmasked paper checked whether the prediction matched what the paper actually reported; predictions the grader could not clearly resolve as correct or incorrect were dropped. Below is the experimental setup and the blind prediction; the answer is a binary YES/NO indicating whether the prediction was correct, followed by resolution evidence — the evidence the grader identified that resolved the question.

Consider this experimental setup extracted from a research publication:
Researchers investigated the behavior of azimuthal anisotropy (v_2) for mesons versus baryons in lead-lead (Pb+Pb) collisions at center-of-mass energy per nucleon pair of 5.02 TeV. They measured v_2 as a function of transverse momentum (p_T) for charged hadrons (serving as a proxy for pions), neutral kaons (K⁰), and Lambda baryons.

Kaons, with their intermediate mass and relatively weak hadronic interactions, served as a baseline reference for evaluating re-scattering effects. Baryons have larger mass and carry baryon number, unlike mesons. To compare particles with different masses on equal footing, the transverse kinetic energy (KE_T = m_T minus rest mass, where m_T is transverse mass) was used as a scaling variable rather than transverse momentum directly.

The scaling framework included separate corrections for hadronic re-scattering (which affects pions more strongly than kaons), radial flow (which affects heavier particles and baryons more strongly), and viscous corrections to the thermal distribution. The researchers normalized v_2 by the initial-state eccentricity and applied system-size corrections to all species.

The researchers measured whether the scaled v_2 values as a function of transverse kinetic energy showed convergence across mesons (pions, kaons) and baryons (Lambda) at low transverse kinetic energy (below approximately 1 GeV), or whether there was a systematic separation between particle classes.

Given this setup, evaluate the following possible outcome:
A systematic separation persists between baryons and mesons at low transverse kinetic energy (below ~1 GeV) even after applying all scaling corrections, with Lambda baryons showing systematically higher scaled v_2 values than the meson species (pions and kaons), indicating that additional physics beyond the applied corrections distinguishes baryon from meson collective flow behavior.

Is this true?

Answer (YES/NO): NO